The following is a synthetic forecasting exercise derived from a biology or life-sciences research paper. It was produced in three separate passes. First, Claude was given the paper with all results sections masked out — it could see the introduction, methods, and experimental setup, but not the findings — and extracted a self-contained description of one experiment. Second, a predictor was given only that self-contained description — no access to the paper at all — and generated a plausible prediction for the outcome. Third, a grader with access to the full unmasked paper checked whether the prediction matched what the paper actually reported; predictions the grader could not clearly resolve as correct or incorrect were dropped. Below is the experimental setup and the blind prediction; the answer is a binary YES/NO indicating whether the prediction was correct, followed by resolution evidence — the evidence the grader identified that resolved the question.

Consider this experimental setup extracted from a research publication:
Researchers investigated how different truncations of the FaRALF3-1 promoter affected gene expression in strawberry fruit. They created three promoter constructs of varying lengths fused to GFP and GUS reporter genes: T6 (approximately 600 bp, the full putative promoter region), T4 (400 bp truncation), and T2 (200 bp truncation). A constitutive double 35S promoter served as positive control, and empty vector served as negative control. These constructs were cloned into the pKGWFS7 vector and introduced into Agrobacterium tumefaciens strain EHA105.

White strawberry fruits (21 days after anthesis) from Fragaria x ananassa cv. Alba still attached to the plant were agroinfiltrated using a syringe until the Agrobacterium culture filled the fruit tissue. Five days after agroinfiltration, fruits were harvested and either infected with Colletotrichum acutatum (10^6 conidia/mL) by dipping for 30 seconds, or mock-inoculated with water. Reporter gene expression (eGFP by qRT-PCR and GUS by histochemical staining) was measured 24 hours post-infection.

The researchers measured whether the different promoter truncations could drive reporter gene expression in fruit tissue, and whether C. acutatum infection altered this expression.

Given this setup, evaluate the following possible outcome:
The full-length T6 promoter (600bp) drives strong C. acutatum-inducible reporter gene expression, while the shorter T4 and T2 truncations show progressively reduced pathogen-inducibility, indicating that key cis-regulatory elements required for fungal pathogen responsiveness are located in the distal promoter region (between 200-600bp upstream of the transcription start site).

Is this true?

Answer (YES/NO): NO